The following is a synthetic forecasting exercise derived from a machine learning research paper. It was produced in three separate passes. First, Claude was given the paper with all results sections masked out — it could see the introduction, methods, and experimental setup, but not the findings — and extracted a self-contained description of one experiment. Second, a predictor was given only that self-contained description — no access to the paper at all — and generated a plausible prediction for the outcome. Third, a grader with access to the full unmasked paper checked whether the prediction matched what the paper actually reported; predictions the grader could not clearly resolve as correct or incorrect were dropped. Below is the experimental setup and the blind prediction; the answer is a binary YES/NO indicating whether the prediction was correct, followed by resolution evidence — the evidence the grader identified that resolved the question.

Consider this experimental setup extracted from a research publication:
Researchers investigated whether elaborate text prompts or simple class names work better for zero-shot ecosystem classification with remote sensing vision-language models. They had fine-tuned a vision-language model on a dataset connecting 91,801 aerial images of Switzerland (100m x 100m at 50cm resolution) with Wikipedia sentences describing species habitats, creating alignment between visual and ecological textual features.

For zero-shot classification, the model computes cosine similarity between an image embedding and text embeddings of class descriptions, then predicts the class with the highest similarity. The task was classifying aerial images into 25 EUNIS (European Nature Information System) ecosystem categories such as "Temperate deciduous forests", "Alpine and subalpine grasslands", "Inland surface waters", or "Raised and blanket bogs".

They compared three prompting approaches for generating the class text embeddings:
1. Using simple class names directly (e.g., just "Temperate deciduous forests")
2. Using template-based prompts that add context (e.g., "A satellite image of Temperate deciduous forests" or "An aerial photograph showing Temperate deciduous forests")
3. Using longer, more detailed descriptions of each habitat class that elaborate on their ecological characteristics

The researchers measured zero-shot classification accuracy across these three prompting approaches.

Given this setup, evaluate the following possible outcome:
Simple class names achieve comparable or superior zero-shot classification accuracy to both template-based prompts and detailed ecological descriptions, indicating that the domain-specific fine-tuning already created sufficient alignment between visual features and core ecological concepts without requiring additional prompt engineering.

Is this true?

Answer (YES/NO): YES